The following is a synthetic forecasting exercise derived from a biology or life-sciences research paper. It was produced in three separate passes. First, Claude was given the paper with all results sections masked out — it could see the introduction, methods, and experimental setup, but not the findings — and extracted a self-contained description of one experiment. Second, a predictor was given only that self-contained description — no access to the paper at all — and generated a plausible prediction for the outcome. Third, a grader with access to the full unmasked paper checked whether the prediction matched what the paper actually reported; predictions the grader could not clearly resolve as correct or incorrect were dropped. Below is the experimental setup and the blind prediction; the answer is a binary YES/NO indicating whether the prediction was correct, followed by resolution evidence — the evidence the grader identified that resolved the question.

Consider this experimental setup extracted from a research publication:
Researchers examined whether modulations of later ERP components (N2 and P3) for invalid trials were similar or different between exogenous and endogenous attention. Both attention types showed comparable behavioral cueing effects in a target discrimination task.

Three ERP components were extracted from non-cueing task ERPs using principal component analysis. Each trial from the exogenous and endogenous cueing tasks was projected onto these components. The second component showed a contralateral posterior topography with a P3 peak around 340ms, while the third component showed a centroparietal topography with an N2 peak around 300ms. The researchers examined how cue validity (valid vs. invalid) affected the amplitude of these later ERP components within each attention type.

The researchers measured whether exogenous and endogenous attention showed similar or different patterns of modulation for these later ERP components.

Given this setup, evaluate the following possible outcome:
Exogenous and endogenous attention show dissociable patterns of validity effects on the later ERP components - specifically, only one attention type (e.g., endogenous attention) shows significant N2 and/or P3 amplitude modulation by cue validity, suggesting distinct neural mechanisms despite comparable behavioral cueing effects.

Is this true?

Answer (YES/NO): NO